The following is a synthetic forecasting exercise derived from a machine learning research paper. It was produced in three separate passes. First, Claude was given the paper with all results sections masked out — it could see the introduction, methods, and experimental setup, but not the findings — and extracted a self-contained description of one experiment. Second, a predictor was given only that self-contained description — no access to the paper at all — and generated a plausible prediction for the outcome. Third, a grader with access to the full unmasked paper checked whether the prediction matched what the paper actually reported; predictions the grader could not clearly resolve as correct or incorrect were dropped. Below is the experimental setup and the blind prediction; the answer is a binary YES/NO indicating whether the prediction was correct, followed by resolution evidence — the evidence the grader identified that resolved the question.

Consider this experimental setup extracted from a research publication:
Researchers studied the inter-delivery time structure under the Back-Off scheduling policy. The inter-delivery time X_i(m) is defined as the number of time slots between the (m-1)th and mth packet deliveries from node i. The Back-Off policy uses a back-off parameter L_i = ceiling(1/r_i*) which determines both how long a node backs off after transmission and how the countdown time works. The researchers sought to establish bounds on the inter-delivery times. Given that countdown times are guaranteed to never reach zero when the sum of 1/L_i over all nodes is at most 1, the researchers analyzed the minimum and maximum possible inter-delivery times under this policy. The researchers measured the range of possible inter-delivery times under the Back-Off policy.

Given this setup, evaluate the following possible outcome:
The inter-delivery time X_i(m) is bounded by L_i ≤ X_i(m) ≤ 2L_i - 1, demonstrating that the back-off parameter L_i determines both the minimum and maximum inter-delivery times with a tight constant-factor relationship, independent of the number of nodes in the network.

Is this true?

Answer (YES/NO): YES